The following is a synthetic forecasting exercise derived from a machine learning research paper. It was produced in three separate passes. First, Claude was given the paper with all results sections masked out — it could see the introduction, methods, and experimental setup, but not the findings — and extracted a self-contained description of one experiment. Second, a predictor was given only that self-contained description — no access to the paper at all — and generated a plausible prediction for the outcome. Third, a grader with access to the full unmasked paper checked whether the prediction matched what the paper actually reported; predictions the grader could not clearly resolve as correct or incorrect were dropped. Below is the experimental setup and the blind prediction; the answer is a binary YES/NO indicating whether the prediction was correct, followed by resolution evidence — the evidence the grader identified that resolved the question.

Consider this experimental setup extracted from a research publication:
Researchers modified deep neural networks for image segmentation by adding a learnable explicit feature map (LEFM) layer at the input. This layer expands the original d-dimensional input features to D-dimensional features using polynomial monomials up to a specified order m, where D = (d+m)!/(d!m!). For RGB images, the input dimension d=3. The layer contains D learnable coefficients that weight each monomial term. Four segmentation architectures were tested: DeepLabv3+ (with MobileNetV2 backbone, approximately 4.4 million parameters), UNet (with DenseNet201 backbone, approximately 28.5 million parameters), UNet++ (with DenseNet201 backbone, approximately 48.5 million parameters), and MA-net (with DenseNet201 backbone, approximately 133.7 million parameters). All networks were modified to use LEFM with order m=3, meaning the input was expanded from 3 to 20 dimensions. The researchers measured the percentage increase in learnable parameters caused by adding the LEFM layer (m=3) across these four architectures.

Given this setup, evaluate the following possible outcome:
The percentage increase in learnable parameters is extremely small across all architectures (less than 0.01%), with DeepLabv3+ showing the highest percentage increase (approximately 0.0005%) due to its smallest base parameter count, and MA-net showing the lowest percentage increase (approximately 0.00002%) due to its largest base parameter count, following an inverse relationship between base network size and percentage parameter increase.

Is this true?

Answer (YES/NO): NO